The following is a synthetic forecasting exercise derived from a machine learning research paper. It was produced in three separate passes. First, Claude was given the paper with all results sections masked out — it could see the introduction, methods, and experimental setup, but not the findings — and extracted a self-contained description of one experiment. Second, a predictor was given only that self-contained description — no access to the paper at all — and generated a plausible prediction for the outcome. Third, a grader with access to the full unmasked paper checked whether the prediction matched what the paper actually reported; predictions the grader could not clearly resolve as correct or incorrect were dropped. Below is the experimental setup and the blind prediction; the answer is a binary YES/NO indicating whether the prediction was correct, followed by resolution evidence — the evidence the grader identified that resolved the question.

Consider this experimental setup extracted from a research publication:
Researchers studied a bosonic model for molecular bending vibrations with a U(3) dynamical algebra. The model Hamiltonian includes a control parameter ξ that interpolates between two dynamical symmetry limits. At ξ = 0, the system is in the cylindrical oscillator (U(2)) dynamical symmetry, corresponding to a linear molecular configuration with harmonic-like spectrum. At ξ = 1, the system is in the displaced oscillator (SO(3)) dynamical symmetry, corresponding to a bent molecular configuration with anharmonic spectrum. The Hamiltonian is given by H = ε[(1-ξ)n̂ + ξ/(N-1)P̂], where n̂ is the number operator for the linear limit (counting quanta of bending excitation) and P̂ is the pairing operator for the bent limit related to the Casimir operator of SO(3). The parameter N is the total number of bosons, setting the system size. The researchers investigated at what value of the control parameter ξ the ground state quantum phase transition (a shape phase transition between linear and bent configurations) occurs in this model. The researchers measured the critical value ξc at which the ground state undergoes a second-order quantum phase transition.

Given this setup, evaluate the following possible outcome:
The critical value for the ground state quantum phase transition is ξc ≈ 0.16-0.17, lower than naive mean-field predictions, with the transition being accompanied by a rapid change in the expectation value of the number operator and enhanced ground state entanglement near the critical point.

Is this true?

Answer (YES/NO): NO